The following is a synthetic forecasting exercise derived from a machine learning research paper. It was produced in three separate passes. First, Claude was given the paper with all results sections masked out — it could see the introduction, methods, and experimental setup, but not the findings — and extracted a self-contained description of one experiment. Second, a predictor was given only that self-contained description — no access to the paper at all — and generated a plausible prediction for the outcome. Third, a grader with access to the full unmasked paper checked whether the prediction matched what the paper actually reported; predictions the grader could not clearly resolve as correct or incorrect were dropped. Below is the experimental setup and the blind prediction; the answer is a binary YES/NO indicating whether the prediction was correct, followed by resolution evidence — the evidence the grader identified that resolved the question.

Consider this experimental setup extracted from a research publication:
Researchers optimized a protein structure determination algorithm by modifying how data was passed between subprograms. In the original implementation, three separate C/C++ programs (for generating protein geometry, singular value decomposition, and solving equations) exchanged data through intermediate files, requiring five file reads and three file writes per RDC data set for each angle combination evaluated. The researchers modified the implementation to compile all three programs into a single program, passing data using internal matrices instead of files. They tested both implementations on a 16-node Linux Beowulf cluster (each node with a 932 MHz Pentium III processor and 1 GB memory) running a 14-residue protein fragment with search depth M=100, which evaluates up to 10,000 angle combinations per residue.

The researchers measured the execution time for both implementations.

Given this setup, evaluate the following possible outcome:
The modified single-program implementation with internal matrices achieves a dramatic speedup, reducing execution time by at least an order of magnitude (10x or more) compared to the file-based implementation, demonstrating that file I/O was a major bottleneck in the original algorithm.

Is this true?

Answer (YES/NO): YES